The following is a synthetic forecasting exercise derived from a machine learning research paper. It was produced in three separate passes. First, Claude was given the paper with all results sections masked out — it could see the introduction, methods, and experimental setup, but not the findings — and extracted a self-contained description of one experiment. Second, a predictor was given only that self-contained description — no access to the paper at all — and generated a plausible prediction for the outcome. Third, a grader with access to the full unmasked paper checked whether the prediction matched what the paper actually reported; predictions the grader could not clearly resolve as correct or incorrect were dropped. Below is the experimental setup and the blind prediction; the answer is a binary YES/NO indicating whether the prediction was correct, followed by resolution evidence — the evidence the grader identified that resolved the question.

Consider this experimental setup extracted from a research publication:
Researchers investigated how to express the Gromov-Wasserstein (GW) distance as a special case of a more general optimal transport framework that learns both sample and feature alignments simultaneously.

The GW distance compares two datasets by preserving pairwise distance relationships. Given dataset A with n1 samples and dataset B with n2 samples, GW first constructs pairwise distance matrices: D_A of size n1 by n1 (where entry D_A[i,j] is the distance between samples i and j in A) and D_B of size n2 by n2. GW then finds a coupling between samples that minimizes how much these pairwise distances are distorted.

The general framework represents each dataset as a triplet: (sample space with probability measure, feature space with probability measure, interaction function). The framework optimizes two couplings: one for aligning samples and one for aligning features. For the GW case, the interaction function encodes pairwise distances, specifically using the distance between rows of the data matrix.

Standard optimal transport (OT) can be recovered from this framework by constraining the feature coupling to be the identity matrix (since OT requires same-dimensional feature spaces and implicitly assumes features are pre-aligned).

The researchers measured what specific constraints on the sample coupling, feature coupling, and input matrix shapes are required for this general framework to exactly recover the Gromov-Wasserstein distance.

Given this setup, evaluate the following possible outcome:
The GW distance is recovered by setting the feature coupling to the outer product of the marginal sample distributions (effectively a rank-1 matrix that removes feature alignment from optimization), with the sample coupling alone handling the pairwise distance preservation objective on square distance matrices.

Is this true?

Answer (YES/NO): NO